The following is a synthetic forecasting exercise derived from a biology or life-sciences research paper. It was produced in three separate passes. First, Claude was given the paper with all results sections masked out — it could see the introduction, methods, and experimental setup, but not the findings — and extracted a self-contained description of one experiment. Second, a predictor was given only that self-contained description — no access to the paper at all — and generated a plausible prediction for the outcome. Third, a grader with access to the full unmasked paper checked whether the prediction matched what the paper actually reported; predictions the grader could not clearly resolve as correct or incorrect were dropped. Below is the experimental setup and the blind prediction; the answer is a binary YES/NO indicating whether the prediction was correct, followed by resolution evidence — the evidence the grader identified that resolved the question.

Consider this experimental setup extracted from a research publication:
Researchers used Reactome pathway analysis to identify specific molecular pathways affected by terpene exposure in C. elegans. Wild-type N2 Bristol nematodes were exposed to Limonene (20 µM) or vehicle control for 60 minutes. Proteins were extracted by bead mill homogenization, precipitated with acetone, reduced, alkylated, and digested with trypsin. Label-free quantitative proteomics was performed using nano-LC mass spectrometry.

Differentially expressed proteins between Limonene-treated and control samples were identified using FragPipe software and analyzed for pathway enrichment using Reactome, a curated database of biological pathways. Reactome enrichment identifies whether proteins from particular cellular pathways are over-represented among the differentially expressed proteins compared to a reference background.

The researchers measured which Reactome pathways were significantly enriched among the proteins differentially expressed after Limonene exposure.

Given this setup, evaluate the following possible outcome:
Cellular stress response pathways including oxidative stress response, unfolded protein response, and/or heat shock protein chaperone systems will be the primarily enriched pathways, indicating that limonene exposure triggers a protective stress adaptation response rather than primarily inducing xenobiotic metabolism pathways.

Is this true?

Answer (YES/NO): NO